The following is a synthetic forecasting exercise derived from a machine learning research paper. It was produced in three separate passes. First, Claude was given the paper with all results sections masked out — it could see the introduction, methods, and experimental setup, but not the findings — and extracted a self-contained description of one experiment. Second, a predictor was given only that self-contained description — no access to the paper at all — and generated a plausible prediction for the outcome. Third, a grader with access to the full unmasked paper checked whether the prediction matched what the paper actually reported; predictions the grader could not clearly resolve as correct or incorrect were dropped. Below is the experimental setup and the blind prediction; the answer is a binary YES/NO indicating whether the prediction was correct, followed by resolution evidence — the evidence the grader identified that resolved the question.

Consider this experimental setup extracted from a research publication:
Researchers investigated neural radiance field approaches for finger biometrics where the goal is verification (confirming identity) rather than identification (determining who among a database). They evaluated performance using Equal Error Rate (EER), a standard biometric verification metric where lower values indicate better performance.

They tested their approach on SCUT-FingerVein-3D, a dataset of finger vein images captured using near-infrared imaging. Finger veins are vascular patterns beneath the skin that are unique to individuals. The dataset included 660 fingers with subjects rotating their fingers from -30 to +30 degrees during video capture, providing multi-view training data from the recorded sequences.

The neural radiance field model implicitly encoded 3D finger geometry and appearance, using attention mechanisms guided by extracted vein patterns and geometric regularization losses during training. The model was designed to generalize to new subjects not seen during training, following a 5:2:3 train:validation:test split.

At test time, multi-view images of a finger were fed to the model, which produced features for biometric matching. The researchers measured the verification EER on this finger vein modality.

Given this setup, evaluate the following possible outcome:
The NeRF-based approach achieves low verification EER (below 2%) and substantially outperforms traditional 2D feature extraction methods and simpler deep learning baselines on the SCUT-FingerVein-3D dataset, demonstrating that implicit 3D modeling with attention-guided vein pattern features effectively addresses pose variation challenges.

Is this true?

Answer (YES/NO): NO